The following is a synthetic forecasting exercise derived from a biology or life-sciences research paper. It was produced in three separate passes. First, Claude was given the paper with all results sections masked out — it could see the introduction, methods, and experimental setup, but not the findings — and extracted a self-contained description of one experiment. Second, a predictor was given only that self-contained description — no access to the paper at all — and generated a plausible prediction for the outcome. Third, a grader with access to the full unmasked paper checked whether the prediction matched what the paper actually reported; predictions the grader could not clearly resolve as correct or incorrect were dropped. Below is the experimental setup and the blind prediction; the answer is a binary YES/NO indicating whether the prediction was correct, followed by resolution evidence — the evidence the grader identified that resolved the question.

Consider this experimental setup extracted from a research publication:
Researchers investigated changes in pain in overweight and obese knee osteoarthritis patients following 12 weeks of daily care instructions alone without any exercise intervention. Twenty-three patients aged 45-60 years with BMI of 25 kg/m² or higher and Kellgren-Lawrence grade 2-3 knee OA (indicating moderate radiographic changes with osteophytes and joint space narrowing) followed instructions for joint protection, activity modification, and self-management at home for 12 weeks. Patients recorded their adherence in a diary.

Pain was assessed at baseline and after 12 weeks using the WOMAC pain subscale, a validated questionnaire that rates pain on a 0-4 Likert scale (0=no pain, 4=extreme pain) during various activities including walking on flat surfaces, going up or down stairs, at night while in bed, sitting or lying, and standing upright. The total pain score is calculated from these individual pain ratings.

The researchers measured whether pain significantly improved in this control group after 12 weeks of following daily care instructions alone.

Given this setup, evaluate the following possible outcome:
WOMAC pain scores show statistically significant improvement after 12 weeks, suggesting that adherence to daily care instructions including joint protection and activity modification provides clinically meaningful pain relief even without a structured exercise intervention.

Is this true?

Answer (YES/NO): YES